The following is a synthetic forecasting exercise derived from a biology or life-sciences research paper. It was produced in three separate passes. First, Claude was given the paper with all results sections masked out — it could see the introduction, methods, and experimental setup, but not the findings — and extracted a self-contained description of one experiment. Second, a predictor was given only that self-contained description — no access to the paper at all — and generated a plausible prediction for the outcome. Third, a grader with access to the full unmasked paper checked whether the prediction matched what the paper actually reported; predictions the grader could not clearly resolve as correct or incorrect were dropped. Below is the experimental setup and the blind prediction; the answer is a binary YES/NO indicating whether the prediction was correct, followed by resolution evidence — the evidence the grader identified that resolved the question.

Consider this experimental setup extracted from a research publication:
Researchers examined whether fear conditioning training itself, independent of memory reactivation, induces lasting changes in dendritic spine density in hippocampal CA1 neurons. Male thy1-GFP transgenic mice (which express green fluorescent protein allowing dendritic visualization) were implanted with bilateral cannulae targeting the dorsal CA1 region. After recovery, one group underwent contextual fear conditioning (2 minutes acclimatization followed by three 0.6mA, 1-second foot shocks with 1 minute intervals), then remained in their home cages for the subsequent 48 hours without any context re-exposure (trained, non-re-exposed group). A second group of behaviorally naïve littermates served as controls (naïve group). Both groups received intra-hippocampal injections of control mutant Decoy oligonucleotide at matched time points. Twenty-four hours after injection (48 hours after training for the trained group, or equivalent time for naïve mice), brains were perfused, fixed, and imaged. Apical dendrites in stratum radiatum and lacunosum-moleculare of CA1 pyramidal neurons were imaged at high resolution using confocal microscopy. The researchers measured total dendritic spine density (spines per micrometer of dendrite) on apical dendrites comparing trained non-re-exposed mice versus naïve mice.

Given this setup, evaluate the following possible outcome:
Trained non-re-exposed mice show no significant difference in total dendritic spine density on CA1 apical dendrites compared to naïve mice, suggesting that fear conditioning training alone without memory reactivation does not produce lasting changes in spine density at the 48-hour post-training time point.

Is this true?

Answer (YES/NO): YES